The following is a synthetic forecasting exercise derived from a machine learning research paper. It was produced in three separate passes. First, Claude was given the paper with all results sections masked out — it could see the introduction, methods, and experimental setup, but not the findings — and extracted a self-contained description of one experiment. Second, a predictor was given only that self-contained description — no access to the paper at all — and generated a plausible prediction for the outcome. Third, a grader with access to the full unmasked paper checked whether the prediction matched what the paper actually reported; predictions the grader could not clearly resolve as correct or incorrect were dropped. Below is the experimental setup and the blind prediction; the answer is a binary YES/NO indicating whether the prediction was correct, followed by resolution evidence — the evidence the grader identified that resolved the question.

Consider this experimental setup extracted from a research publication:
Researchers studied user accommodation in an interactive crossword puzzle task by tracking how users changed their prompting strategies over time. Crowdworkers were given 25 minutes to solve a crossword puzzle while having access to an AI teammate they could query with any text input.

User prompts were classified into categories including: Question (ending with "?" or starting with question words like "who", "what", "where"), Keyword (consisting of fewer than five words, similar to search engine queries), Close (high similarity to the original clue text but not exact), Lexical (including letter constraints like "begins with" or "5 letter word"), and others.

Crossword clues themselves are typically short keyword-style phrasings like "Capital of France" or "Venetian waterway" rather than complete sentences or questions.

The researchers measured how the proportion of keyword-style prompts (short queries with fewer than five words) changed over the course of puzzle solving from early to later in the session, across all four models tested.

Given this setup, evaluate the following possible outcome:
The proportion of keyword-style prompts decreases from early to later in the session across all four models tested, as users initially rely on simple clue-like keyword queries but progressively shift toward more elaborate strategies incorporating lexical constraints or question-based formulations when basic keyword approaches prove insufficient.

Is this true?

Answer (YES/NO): NO